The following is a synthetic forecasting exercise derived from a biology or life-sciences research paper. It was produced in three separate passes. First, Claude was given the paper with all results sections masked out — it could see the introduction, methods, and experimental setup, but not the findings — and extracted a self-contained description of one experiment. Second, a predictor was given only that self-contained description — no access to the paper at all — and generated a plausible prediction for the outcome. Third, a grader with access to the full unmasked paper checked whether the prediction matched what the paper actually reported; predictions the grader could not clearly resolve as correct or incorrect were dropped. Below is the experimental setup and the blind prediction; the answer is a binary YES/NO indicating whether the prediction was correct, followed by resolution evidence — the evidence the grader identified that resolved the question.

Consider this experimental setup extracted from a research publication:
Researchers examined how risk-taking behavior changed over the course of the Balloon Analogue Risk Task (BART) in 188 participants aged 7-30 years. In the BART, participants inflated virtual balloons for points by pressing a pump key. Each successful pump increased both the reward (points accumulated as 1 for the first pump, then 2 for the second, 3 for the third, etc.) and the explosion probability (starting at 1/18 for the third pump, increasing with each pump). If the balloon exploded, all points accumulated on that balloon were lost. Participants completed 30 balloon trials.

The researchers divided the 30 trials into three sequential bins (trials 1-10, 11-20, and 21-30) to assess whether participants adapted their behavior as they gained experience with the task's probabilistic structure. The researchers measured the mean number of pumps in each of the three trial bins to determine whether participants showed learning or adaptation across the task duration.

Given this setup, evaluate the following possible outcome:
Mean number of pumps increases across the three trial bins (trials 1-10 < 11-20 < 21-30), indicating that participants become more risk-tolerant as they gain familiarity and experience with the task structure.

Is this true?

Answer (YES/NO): YES